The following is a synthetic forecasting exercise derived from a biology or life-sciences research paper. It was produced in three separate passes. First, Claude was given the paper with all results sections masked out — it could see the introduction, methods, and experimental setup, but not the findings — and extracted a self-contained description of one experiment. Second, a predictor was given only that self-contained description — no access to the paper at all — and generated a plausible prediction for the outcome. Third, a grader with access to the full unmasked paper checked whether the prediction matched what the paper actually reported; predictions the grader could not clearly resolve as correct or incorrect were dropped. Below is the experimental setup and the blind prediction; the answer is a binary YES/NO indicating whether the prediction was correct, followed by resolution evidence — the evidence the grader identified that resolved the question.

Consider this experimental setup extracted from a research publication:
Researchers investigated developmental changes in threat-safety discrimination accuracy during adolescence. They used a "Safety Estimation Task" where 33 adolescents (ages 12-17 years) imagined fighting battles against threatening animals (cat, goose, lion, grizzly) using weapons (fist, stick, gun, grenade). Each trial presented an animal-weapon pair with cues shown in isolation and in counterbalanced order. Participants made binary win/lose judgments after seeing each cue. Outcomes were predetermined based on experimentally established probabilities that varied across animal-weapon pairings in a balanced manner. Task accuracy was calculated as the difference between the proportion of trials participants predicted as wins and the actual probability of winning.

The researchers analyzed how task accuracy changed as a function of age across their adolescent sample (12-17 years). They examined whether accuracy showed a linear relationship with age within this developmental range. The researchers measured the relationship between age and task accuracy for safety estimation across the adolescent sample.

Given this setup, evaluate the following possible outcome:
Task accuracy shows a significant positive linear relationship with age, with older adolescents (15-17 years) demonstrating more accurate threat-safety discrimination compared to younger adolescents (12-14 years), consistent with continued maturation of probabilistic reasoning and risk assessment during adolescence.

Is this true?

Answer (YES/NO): NO